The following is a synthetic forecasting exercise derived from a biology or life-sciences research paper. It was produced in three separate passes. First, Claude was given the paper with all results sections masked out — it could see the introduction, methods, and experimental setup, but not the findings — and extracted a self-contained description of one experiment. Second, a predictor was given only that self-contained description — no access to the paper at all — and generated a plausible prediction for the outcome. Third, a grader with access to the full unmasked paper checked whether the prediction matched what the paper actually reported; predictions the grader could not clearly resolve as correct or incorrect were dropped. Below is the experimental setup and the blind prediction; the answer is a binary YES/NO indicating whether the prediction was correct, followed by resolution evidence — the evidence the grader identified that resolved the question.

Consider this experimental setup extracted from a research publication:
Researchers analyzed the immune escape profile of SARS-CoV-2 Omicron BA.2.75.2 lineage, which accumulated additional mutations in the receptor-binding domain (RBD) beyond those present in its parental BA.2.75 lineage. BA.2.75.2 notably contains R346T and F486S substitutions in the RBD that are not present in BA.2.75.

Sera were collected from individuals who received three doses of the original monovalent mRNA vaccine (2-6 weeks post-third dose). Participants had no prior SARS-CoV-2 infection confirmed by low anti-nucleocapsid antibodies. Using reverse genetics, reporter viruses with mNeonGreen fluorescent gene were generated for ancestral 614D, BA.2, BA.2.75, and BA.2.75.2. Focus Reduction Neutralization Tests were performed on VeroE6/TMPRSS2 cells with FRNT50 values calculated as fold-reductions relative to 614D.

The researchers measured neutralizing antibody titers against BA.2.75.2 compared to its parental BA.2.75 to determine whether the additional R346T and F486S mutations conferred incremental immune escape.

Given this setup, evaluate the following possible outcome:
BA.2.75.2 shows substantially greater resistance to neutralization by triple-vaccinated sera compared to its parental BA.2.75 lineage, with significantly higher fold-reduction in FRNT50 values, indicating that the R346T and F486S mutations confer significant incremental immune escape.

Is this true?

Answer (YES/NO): YES